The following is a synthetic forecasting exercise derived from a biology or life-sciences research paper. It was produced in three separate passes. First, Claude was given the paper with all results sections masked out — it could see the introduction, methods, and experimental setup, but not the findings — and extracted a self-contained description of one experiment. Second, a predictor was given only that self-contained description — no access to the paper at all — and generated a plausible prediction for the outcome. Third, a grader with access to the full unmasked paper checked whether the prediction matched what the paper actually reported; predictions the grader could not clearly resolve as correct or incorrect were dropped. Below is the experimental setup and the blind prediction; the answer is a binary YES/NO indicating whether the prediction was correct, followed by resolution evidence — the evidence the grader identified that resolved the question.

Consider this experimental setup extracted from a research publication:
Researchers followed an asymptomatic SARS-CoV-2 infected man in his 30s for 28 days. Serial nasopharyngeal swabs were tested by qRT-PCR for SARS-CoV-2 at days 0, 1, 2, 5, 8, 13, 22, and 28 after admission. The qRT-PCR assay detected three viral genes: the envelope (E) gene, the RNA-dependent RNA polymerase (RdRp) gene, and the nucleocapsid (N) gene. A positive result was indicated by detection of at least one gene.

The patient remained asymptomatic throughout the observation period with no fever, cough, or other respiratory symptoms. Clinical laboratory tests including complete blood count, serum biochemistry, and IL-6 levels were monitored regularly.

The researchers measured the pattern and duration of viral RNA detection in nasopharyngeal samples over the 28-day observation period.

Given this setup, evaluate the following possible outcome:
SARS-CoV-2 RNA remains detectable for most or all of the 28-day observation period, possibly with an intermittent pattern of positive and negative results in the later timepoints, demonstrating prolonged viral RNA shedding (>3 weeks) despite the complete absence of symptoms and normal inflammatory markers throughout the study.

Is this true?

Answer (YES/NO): NO